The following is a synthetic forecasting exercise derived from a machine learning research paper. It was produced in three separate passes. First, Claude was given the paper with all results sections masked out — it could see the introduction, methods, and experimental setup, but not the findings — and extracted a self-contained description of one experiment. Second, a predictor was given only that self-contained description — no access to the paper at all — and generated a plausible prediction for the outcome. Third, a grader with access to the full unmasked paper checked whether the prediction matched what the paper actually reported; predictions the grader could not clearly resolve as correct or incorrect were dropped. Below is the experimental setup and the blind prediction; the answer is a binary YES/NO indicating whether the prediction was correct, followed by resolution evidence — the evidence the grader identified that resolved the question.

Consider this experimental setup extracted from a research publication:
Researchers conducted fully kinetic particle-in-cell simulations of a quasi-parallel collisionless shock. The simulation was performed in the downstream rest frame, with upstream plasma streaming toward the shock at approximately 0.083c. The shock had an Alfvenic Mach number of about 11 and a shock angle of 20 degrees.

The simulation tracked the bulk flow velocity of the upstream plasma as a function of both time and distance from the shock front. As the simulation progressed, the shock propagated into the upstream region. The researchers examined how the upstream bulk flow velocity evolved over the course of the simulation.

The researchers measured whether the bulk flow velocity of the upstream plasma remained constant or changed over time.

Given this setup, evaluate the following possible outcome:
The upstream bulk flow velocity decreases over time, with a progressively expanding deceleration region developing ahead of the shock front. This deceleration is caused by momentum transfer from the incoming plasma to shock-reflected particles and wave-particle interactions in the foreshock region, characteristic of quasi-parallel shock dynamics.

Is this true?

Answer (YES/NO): YES